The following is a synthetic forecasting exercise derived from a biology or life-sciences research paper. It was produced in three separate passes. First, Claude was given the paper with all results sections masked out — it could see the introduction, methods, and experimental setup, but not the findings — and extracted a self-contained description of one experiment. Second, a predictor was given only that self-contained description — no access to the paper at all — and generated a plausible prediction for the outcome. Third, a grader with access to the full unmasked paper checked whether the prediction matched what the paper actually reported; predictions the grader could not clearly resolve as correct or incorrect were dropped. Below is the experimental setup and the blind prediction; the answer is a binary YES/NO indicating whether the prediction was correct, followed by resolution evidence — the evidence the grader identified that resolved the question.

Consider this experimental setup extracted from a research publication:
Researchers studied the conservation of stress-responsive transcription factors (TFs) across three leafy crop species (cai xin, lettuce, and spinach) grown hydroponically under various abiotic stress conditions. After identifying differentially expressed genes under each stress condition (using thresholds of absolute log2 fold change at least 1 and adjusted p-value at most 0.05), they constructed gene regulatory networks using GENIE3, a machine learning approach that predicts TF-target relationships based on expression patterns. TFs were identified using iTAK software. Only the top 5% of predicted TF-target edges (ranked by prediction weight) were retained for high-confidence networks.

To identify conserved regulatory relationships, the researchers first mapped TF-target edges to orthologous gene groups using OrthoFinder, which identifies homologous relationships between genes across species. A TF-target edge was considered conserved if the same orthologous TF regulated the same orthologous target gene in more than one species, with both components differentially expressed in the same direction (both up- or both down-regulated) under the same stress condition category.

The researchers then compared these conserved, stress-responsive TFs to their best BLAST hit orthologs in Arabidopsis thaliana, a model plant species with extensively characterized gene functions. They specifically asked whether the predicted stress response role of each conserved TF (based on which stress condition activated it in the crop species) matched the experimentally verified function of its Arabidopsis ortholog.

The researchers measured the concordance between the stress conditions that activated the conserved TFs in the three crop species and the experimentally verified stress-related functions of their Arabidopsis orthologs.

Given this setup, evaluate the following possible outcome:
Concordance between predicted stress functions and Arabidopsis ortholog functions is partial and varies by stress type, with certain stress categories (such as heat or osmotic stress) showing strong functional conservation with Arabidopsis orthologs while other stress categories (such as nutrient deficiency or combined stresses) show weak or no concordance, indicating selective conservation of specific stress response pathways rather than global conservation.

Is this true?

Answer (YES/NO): NO